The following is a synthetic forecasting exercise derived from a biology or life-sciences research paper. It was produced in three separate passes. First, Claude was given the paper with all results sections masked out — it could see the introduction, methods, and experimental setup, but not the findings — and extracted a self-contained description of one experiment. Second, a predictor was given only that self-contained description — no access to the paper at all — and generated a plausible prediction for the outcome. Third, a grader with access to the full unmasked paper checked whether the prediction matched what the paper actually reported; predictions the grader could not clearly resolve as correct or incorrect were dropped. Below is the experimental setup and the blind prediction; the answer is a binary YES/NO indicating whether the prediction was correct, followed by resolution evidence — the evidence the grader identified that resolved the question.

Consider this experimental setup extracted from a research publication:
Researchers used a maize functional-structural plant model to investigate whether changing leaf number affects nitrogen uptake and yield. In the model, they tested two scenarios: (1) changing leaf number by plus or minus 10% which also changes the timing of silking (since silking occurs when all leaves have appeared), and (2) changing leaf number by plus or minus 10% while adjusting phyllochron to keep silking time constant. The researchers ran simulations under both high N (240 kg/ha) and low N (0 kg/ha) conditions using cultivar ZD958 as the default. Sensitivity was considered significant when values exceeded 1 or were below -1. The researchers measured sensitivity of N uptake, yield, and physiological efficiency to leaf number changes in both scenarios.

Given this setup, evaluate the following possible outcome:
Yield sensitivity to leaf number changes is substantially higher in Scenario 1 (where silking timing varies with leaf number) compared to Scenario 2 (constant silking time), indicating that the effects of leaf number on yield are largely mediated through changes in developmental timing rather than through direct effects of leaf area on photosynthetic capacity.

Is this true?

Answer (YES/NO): NO